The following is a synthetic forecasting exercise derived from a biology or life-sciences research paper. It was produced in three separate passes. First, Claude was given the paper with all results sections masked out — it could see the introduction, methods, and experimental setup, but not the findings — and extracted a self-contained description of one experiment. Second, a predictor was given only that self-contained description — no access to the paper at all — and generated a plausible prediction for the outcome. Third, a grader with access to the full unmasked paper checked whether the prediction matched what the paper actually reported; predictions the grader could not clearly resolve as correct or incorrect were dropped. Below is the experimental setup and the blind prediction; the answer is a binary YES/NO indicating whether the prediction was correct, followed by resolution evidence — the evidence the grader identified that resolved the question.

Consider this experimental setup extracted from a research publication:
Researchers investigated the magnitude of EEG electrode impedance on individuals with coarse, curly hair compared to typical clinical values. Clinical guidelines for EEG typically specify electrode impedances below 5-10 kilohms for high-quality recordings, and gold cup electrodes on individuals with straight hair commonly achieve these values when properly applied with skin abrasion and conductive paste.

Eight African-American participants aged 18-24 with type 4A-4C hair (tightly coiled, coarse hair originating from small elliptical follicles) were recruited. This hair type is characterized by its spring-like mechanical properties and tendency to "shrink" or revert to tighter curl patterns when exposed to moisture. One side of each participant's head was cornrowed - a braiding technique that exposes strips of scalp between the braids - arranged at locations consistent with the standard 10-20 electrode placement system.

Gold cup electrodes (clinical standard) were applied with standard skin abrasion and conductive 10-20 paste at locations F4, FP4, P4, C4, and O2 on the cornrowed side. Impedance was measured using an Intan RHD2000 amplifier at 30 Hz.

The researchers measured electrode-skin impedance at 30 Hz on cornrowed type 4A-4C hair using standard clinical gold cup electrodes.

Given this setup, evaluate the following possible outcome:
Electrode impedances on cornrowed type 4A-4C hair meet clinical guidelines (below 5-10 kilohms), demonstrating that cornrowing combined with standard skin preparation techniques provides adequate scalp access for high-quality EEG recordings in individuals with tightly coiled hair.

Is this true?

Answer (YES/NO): NO